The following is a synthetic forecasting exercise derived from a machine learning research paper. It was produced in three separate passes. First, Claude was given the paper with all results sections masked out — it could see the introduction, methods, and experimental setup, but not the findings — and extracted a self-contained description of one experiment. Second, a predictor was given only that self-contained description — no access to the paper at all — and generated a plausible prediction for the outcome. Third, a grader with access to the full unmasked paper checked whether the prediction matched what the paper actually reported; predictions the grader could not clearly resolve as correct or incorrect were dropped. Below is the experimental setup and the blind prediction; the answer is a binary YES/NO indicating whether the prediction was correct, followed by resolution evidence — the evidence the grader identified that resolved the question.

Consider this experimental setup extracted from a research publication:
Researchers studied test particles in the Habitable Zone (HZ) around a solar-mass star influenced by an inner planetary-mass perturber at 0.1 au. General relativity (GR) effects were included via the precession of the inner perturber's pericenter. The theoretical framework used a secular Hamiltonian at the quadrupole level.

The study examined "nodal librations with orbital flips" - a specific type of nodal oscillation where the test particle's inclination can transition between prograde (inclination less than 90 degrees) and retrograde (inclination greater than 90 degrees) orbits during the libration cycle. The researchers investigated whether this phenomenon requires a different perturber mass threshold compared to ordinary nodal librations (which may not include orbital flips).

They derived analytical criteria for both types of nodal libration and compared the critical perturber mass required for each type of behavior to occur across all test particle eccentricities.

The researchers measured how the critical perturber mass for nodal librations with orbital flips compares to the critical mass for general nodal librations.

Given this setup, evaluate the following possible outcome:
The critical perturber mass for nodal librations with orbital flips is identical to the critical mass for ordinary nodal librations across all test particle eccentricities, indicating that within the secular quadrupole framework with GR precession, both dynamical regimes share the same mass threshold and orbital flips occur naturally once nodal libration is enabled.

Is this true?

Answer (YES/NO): NO